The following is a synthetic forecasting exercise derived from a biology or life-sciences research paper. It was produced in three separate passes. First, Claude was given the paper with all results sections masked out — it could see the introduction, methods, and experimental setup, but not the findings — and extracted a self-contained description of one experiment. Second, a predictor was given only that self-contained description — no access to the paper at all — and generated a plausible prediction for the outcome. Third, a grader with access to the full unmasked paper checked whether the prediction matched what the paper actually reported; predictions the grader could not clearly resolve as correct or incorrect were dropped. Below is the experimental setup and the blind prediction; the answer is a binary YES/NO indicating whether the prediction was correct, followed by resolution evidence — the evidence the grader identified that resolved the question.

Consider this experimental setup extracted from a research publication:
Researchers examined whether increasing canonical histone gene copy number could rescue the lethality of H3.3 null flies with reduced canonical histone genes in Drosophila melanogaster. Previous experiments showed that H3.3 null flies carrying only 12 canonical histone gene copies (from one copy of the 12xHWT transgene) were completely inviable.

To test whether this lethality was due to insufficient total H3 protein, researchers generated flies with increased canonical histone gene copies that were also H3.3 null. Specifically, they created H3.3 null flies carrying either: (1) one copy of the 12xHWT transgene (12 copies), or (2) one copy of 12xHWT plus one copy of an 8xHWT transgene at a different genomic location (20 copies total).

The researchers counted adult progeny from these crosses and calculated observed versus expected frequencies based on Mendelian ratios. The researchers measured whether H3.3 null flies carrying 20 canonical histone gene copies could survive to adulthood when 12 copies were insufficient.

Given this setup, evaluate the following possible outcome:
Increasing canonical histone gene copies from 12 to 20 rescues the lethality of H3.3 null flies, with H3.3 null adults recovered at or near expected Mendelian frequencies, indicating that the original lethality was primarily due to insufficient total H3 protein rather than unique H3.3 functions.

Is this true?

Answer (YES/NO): NO